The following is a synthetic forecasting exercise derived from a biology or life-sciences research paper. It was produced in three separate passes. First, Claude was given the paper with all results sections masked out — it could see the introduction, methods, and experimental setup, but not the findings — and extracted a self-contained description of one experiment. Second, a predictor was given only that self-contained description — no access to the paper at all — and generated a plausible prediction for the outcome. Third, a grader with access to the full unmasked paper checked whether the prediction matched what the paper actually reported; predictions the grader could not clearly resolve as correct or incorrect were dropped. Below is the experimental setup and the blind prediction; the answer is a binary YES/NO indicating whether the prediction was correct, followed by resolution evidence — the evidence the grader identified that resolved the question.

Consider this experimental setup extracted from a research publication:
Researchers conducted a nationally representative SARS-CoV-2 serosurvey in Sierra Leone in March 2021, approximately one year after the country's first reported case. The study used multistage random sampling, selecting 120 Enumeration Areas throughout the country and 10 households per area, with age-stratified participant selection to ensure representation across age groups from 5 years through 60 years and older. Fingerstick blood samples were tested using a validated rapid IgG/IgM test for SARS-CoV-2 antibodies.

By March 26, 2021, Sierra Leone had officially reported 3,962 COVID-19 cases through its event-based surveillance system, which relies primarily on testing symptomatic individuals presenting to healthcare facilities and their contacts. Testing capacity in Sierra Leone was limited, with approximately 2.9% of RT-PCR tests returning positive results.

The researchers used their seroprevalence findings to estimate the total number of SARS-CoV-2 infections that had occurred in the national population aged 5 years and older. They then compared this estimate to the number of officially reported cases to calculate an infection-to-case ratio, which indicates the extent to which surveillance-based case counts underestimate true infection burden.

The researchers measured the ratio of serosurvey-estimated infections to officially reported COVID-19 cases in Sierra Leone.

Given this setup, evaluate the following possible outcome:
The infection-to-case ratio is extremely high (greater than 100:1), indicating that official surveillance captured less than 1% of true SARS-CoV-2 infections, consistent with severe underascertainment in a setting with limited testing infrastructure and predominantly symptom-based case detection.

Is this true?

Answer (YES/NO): NO